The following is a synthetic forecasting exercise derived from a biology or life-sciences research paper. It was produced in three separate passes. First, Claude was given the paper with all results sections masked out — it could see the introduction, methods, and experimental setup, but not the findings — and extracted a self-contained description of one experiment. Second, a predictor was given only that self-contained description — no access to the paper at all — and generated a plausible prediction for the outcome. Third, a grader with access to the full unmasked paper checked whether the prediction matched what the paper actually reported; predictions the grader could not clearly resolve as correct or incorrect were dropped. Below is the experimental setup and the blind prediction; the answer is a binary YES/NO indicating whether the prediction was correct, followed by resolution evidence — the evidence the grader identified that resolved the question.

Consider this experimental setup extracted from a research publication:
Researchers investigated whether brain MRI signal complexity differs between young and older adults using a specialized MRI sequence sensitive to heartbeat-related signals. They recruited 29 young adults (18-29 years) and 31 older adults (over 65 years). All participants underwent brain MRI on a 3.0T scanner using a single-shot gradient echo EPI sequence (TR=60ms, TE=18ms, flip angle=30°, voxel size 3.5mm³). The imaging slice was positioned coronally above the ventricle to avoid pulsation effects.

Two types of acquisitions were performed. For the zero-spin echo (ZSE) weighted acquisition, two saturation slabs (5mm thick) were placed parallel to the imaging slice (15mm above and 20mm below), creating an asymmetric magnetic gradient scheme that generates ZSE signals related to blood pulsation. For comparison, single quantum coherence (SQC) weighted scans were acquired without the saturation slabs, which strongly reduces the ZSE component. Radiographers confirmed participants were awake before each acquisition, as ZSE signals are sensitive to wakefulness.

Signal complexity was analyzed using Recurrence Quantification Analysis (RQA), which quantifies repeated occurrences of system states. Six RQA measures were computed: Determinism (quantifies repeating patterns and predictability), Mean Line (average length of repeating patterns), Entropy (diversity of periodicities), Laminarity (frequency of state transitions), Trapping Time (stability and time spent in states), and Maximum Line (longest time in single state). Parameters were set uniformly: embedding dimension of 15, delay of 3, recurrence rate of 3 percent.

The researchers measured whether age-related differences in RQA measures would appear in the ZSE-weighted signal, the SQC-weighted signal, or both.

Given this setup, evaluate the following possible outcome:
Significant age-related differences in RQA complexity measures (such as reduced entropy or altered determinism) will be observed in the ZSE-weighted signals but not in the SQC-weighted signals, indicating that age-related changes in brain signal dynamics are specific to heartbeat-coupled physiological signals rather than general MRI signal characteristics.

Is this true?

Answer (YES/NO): NO